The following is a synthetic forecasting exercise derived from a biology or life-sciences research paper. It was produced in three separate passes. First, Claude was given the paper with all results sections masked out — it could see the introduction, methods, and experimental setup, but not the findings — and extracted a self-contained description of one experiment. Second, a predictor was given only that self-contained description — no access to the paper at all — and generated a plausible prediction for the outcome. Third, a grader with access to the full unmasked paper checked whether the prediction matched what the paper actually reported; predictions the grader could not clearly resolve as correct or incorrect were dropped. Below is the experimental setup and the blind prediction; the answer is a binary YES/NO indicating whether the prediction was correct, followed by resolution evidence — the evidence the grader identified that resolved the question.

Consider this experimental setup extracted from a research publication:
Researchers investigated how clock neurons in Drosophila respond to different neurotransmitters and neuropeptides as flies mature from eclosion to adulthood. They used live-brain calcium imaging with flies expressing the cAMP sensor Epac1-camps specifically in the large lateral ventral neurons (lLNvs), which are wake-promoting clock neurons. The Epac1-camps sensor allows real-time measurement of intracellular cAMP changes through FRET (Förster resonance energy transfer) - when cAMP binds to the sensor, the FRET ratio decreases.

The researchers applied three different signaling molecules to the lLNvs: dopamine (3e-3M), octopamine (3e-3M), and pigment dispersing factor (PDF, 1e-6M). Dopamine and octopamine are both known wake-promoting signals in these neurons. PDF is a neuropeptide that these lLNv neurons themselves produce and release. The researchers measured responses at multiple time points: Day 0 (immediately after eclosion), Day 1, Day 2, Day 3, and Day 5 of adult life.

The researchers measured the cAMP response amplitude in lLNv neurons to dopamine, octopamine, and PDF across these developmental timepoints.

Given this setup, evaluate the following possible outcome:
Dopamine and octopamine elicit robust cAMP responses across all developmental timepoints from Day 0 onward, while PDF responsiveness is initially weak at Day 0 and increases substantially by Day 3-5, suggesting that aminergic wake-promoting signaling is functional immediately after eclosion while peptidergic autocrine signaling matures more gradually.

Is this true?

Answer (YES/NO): NO